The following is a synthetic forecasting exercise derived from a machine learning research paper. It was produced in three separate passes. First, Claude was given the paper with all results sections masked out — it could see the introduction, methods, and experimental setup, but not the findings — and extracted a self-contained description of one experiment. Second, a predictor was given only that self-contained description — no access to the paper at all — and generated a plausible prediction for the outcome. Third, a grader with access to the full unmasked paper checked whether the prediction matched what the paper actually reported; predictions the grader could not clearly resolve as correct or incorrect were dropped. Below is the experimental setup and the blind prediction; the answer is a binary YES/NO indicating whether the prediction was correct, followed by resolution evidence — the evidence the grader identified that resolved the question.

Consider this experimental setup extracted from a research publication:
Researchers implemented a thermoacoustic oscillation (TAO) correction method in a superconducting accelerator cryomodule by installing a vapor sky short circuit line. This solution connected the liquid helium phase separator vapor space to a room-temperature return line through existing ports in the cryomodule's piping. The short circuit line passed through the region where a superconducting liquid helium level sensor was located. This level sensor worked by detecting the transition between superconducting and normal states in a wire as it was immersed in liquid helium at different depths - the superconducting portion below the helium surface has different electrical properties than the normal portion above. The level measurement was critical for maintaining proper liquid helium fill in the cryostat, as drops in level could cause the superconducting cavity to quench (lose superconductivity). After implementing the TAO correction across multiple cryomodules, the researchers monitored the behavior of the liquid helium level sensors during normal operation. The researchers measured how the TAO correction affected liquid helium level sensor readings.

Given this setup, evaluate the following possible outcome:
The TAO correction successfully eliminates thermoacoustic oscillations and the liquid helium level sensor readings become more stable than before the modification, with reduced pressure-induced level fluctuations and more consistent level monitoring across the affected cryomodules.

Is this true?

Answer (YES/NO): NO